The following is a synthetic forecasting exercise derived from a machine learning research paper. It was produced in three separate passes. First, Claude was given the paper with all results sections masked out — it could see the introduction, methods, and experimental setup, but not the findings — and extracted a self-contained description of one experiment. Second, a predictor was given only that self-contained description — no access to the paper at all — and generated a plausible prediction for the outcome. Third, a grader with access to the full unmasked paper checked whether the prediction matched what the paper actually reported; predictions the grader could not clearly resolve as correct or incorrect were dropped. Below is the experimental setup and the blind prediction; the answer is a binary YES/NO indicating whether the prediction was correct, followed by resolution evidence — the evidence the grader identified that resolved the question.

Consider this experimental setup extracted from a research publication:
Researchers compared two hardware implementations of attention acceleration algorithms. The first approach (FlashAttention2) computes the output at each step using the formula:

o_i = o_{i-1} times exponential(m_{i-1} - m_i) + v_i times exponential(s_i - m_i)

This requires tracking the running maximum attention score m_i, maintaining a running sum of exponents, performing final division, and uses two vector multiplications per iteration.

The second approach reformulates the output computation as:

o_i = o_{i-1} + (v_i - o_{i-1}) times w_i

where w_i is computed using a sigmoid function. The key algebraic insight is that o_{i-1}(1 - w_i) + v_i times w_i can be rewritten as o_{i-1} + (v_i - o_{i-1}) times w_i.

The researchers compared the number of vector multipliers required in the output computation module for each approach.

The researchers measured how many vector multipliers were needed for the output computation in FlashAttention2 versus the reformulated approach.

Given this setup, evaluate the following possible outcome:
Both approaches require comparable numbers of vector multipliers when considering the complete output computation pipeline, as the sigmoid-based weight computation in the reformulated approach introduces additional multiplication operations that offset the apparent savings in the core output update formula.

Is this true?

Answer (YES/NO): NO